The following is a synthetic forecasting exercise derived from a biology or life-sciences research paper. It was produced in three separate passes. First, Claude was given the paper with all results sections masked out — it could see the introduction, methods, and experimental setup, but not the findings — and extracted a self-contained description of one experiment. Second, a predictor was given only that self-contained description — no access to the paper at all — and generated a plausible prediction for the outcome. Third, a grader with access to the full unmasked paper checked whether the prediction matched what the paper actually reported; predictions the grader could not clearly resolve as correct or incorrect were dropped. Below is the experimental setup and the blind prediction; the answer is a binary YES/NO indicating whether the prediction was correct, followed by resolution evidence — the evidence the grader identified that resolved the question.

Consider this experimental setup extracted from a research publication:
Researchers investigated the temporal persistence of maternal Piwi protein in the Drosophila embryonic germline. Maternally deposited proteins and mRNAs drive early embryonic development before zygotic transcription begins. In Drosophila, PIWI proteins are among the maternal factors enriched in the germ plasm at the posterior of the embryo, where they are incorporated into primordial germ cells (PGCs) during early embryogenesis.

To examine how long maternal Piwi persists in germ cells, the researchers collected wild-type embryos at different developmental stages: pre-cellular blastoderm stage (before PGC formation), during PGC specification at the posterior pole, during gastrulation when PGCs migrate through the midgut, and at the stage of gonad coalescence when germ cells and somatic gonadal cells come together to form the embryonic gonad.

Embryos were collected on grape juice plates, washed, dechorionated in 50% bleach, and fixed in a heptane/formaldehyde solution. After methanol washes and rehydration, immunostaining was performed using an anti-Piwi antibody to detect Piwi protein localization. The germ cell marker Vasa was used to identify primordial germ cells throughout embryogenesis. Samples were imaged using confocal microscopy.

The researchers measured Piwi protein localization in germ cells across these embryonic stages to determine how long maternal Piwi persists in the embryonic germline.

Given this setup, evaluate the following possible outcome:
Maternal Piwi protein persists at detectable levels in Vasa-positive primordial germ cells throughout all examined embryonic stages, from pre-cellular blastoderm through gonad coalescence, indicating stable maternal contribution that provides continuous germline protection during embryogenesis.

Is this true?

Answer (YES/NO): YES